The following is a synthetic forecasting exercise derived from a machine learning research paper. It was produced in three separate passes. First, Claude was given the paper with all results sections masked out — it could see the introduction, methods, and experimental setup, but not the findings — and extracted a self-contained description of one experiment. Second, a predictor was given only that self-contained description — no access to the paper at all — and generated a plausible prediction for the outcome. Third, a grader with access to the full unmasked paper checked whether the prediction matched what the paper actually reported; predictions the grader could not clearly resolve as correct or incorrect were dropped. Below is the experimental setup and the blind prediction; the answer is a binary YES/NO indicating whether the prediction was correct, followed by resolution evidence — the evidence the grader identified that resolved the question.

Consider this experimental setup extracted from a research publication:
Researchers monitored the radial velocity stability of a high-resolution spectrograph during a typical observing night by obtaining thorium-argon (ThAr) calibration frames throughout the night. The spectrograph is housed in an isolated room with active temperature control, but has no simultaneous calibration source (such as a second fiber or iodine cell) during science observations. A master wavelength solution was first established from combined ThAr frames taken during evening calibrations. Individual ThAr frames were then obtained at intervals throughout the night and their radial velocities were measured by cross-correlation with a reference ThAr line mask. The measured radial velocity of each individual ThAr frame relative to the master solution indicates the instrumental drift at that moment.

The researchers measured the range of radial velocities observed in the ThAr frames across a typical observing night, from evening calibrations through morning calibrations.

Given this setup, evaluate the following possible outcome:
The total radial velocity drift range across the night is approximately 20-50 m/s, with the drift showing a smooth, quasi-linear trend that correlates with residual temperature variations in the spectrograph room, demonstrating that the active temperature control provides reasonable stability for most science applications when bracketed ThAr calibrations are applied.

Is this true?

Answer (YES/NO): NO